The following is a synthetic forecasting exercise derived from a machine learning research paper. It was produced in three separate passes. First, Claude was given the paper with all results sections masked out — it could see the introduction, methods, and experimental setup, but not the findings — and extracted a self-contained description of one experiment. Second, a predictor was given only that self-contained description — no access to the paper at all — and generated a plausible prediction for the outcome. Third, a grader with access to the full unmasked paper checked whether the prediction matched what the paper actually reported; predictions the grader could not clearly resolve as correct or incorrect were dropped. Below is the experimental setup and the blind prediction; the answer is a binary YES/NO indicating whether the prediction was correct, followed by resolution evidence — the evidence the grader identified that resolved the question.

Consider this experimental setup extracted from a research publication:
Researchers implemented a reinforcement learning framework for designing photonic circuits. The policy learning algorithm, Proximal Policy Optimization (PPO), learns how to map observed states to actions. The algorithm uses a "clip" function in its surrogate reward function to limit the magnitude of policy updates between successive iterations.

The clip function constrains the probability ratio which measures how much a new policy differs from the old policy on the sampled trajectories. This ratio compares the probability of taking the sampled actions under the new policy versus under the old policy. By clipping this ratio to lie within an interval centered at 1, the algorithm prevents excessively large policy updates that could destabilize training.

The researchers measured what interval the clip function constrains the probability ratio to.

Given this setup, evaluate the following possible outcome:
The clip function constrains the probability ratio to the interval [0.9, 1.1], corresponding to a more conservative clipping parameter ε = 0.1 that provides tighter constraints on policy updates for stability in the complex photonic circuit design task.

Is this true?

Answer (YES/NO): YES